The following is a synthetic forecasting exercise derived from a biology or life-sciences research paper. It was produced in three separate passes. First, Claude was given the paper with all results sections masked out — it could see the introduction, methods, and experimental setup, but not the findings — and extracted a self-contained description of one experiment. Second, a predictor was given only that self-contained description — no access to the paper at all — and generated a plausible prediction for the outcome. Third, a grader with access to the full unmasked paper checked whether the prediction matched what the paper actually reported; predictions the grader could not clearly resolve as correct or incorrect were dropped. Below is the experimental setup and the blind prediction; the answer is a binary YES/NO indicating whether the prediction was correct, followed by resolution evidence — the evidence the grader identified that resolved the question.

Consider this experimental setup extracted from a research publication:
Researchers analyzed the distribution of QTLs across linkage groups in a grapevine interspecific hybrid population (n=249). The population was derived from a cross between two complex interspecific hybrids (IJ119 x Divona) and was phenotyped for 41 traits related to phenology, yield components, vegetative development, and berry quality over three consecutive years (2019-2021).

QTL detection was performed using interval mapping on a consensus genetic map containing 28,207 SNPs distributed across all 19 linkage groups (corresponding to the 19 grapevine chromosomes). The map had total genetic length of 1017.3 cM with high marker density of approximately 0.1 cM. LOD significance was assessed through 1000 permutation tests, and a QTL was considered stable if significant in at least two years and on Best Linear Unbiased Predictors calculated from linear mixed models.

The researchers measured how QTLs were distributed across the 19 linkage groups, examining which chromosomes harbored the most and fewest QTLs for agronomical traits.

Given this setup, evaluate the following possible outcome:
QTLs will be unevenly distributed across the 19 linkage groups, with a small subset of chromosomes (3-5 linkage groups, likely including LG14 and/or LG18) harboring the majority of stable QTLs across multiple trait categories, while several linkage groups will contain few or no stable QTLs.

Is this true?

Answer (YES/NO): YES